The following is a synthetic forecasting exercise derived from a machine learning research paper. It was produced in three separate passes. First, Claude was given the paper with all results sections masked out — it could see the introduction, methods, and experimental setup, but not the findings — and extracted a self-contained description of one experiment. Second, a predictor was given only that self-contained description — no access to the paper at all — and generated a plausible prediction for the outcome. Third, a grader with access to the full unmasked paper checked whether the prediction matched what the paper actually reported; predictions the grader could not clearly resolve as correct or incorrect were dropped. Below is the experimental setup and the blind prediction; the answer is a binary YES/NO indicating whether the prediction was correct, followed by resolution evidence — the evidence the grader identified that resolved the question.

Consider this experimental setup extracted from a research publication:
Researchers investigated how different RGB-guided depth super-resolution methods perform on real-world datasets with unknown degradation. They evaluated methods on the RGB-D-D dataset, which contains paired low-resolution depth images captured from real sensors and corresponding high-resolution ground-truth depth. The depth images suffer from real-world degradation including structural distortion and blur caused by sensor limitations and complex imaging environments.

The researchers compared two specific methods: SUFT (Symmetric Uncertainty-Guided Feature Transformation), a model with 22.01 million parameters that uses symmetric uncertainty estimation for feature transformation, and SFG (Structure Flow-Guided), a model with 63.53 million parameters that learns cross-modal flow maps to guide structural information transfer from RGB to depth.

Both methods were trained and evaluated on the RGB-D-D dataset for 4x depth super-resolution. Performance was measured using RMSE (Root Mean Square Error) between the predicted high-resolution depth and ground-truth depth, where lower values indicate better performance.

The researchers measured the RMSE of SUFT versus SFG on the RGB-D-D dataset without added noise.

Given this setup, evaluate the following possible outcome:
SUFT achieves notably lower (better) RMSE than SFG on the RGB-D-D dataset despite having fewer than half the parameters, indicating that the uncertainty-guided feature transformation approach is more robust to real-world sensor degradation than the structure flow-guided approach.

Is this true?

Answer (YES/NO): NO